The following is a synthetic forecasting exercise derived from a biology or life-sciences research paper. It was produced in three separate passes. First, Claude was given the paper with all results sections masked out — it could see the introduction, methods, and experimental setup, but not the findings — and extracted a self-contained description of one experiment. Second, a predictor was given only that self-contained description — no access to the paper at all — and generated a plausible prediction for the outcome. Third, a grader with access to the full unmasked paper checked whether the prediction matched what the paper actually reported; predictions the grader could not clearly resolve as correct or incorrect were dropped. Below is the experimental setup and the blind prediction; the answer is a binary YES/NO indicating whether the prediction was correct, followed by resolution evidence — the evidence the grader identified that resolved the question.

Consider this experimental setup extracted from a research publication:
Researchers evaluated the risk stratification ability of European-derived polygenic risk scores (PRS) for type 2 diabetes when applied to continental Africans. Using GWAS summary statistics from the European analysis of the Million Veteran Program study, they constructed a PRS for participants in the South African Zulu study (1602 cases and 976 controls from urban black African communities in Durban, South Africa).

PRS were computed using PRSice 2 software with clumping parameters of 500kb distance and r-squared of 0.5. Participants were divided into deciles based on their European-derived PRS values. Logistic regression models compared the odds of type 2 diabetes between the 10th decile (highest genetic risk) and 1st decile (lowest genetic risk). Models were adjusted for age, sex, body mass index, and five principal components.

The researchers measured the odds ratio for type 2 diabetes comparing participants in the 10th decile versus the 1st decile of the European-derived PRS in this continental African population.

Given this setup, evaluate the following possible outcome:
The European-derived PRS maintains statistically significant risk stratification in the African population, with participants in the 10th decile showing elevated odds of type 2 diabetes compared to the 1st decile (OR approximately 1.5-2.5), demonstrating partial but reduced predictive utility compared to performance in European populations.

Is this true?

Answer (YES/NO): YES